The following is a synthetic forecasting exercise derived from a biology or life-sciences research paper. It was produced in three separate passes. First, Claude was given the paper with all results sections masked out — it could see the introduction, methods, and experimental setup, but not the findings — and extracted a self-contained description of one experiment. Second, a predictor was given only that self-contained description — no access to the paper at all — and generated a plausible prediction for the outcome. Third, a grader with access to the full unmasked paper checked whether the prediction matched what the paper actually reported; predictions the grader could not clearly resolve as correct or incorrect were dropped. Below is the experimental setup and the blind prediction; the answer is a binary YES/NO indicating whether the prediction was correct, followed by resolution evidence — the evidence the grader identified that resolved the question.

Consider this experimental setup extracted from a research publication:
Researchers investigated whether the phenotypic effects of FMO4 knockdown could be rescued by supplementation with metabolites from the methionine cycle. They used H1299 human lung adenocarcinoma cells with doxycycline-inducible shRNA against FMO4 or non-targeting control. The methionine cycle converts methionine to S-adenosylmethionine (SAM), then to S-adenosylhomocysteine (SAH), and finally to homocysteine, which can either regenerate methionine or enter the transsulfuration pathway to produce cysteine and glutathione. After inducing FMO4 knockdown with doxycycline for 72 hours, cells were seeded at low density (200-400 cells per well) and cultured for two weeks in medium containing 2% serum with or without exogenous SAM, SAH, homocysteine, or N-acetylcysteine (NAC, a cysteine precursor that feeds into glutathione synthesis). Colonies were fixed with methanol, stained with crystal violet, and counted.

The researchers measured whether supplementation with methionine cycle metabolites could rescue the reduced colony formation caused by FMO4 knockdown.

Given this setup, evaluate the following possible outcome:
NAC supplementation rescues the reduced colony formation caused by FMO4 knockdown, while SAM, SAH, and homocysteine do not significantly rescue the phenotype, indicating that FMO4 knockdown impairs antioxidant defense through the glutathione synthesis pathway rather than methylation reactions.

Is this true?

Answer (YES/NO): NO